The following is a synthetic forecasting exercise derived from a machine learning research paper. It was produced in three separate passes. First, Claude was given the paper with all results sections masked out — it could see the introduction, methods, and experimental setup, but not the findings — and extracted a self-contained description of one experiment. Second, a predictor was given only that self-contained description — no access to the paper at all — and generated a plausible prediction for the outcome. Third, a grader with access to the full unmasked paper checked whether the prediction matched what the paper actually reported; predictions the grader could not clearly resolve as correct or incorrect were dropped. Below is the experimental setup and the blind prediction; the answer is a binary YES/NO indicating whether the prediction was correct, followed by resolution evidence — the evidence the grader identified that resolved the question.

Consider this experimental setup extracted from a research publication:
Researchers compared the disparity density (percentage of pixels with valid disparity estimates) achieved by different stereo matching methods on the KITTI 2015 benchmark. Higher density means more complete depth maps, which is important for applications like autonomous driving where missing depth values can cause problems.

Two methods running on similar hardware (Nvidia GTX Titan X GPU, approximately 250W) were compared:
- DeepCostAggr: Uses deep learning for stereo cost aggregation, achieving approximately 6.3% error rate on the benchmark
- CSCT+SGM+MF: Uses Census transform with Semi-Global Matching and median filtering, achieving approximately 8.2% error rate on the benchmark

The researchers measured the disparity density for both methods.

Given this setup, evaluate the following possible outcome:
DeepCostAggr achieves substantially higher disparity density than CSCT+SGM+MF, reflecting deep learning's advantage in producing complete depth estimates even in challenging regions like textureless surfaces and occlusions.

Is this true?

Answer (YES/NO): NO